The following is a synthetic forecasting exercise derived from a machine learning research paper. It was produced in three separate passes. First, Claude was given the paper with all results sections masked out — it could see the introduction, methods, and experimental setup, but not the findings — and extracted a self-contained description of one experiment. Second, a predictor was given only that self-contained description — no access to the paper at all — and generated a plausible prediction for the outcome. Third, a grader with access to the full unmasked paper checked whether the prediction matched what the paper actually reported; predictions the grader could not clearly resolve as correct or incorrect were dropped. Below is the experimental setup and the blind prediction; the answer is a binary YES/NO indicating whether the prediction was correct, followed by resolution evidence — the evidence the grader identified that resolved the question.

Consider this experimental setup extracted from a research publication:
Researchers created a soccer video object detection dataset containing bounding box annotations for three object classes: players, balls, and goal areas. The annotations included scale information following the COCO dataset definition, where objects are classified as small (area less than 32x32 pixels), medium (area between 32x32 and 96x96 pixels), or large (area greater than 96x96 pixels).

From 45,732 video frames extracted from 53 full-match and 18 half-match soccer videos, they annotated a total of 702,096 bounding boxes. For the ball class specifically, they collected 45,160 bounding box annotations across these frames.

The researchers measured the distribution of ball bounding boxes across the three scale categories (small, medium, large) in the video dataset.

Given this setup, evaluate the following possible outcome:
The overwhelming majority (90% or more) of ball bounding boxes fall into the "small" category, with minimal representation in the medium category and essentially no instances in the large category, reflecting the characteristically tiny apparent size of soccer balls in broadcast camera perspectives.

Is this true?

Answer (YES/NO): YES